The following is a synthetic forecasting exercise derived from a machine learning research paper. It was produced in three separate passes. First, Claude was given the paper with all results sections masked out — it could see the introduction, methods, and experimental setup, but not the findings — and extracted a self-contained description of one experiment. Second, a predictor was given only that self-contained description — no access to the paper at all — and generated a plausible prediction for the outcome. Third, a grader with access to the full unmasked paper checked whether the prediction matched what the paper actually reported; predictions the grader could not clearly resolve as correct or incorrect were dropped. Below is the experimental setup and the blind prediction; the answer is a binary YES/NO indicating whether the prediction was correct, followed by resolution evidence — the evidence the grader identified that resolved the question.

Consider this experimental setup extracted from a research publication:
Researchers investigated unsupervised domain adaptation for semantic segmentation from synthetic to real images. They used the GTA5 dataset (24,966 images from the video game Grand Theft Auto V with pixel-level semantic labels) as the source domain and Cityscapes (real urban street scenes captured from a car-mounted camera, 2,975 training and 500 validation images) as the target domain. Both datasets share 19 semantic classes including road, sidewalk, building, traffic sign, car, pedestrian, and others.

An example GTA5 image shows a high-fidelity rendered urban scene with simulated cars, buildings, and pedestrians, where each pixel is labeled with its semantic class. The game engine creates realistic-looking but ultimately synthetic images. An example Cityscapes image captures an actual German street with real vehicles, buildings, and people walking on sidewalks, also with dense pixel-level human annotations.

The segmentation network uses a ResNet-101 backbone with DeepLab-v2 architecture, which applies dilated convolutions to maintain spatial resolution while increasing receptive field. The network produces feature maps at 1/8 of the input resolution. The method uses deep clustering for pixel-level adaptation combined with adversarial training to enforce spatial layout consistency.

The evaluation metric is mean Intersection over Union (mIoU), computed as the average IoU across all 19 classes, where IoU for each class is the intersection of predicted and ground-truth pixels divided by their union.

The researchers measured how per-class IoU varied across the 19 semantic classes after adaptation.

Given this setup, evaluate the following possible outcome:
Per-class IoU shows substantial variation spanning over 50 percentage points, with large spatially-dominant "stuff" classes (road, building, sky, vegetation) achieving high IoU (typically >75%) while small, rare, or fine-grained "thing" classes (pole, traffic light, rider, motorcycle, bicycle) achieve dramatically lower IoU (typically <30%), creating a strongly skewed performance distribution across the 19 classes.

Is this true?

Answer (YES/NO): NO